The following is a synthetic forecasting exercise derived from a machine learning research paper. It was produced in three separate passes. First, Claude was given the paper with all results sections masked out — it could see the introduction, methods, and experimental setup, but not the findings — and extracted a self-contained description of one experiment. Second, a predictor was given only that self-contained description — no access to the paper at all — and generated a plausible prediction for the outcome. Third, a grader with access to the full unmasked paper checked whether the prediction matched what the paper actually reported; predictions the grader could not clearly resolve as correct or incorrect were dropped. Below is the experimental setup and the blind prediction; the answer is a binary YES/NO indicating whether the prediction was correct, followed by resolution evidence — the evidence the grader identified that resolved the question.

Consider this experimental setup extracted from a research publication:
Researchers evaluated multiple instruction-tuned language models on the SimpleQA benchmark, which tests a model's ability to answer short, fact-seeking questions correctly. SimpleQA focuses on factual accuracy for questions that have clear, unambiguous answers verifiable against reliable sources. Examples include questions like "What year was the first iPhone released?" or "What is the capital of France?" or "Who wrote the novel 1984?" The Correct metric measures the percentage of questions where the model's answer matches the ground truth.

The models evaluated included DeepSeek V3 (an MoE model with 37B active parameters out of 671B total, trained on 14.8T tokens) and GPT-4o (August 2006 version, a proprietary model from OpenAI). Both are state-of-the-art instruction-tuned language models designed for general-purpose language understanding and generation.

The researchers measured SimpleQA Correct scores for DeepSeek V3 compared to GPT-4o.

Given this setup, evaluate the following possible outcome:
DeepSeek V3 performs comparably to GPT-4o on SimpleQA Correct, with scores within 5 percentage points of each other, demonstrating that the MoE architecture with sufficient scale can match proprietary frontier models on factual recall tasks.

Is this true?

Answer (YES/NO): NO